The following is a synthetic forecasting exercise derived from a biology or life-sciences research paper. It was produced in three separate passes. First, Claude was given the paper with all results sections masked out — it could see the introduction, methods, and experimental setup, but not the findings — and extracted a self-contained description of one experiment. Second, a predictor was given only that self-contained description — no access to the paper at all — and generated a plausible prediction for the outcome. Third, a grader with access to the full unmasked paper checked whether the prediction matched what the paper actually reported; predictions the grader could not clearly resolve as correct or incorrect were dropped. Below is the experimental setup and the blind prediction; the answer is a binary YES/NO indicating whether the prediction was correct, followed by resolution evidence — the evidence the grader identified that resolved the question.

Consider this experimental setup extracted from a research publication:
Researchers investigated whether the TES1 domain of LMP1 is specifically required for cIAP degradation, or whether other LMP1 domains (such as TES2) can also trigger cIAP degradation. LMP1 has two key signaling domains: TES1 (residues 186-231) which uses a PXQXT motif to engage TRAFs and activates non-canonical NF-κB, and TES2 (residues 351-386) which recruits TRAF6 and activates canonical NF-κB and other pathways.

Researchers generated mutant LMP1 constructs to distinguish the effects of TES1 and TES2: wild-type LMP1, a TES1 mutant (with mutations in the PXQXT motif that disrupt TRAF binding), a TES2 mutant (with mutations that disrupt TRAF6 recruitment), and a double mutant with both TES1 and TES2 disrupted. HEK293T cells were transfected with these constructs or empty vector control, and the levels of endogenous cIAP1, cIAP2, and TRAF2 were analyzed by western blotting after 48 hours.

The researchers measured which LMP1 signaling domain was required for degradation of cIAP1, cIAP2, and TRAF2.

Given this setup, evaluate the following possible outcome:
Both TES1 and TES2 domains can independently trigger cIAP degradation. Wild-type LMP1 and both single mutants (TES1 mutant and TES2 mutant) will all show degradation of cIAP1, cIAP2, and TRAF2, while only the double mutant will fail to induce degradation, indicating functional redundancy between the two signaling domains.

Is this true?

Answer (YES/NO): NO